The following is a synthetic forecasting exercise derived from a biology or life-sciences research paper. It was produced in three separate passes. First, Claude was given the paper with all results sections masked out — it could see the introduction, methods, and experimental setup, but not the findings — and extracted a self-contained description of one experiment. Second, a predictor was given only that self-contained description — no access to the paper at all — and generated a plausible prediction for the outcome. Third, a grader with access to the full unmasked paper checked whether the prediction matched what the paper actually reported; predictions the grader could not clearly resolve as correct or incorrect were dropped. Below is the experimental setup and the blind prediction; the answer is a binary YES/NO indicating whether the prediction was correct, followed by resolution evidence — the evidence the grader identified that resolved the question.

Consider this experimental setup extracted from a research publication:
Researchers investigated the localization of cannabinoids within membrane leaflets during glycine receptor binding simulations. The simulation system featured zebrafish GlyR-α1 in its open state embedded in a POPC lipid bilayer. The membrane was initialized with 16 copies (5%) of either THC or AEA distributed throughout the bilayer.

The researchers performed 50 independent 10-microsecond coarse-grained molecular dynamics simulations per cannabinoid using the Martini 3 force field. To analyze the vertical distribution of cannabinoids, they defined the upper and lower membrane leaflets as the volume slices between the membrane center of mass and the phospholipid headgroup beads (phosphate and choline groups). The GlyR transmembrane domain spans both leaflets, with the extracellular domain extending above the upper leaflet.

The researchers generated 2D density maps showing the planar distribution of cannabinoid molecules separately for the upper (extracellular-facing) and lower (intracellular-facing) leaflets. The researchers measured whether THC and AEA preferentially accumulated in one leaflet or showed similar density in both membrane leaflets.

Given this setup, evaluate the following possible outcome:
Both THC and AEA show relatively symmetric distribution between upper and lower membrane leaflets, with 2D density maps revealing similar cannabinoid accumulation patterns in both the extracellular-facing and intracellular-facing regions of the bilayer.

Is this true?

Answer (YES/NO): NO